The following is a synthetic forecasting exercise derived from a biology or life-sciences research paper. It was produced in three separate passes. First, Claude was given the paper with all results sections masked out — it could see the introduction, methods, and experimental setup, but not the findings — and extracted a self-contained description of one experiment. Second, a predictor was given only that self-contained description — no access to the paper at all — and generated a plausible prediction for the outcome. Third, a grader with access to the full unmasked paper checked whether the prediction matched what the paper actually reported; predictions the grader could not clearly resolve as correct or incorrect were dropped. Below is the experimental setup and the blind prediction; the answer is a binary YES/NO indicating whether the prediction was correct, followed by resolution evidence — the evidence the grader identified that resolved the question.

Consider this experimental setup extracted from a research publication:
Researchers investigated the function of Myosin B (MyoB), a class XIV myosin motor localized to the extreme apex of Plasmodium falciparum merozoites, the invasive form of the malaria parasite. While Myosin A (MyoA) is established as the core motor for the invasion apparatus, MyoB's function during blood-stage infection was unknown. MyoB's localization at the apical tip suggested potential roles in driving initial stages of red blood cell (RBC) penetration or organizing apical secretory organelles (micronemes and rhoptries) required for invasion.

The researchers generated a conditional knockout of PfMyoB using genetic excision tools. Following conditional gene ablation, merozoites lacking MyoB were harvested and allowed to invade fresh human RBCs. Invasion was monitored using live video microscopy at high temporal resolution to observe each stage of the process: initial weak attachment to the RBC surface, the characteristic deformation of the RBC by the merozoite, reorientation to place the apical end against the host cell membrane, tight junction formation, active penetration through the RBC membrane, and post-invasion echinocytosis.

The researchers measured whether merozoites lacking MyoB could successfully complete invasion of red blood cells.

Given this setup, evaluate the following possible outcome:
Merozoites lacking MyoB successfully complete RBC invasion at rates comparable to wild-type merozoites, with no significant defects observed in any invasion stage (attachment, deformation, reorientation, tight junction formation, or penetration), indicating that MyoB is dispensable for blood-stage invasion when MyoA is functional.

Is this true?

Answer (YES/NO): NO